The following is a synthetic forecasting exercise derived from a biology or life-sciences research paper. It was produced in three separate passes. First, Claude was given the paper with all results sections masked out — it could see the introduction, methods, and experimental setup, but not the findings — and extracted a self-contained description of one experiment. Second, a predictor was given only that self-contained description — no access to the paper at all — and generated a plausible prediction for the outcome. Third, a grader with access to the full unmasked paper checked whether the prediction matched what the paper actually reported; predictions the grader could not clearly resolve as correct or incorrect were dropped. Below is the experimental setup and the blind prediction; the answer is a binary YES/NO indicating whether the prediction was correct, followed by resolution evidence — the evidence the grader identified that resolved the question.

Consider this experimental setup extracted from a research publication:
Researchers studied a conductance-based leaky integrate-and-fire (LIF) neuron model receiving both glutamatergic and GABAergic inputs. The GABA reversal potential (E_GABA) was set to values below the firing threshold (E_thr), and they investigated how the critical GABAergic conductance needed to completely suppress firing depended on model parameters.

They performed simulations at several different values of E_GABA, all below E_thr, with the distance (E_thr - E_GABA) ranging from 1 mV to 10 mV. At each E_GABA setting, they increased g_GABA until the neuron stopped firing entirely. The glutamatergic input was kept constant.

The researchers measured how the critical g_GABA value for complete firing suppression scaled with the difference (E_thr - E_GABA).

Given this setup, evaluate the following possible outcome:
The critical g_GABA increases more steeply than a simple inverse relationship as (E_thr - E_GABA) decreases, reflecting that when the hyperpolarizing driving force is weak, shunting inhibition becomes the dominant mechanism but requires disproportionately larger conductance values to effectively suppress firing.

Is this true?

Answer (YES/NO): NO